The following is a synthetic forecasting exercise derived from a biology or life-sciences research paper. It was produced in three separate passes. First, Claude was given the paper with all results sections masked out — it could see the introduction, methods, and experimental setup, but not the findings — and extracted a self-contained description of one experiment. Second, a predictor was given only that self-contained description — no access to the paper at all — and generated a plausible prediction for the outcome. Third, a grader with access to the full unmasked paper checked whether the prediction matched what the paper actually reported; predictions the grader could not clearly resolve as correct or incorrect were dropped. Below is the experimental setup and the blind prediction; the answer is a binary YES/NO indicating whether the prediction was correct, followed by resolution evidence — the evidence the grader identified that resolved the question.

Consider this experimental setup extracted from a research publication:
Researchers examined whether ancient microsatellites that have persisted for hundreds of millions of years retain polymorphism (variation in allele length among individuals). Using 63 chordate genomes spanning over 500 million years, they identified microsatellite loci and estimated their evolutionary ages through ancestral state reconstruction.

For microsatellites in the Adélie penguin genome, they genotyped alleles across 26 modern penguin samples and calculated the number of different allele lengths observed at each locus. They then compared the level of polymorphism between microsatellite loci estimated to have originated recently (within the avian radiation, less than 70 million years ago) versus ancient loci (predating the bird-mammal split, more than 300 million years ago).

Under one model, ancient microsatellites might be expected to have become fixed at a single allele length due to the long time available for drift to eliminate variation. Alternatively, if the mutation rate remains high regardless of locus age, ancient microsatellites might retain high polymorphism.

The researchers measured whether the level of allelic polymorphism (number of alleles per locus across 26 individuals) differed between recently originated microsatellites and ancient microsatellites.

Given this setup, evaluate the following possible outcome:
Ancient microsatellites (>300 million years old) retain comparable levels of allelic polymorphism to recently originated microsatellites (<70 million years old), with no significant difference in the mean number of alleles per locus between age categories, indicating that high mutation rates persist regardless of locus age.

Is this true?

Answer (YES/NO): NO